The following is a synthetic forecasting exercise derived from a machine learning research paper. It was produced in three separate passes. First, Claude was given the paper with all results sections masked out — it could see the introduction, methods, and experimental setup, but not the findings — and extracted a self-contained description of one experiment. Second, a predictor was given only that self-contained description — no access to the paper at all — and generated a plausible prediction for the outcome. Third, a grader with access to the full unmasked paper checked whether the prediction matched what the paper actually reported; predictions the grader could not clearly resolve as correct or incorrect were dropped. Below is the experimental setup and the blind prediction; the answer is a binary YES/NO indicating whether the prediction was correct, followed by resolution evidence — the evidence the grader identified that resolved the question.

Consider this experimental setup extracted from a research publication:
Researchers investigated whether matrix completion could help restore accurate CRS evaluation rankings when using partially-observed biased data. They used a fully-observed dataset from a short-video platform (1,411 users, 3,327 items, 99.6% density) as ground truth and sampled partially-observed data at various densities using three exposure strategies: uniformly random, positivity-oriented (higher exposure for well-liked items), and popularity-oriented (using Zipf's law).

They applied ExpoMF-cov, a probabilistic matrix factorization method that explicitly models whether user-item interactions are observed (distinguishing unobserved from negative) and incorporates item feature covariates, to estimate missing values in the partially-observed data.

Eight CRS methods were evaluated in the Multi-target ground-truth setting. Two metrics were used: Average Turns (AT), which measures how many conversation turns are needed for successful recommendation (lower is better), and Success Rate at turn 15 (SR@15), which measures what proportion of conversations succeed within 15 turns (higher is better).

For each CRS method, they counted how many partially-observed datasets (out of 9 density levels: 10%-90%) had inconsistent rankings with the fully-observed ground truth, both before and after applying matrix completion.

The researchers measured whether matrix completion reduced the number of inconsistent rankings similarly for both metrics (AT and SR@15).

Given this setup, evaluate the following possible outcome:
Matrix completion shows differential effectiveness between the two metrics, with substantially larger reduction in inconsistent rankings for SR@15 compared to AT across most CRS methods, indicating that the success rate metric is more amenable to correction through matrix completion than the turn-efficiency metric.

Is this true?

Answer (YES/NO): YES